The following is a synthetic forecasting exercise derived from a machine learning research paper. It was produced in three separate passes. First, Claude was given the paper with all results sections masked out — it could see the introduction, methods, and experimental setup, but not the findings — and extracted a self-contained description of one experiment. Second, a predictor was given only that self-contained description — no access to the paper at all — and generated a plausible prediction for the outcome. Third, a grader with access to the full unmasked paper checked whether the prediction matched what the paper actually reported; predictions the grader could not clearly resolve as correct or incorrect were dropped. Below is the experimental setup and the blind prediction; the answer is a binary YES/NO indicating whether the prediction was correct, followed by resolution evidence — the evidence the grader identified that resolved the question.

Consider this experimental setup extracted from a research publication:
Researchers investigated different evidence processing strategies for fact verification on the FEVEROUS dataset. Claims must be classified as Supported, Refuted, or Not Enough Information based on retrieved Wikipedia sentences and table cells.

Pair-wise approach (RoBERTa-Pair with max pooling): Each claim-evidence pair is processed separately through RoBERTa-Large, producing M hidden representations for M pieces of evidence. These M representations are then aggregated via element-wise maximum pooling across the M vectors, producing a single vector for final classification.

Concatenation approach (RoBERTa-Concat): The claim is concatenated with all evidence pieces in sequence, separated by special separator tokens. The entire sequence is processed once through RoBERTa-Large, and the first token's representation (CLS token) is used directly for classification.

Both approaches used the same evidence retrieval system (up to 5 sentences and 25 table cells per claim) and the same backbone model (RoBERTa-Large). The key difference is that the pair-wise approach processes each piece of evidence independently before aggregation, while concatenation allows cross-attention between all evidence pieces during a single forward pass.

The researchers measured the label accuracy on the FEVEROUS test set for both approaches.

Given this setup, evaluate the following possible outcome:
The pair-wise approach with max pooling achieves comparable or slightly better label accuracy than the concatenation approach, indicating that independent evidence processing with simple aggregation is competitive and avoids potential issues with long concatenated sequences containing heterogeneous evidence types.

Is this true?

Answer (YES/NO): YES